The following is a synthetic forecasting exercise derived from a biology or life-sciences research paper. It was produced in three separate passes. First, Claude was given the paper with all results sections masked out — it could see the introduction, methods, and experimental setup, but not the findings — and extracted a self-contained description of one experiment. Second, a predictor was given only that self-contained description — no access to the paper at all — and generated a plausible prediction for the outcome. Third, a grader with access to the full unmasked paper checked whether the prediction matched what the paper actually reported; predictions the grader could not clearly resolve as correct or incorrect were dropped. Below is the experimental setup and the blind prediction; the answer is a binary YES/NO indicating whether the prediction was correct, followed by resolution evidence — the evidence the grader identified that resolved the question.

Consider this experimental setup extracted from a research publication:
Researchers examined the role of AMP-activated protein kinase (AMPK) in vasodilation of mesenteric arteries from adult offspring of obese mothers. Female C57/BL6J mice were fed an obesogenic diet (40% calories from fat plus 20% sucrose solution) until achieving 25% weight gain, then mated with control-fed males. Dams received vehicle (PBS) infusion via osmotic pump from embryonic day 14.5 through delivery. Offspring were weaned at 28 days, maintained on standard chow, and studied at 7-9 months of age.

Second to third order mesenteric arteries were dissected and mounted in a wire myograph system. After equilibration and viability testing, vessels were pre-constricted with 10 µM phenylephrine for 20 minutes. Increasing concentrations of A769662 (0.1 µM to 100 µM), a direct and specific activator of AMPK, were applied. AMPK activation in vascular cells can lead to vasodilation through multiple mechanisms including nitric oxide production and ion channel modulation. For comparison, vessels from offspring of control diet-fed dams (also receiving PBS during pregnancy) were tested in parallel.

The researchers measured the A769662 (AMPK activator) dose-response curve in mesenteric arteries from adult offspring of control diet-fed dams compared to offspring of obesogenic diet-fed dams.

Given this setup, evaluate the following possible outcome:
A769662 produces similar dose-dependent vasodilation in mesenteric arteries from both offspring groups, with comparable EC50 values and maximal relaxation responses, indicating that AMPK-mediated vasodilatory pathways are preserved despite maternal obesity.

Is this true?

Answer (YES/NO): YES